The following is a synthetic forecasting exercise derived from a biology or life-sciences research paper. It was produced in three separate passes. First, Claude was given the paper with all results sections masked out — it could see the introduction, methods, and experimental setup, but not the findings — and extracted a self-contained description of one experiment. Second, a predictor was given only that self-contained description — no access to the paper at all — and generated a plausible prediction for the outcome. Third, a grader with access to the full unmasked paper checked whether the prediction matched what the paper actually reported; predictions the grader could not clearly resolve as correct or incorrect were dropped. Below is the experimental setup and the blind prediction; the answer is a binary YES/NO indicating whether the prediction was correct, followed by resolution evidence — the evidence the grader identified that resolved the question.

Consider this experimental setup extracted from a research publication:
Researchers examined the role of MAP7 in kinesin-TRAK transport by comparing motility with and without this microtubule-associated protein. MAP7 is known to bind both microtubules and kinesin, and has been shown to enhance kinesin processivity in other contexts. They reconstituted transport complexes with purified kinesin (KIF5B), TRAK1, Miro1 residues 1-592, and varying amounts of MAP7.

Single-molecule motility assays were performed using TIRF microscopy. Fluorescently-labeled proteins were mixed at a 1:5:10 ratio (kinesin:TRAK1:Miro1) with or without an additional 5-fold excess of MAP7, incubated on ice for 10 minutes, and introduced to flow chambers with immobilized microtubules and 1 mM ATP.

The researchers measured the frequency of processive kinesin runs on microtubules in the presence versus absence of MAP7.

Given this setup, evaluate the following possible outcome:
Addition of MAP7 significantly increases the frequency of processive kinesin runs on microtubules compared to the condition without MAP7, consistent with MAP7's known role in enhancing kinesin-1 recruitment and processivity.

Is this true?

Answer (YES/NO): YES